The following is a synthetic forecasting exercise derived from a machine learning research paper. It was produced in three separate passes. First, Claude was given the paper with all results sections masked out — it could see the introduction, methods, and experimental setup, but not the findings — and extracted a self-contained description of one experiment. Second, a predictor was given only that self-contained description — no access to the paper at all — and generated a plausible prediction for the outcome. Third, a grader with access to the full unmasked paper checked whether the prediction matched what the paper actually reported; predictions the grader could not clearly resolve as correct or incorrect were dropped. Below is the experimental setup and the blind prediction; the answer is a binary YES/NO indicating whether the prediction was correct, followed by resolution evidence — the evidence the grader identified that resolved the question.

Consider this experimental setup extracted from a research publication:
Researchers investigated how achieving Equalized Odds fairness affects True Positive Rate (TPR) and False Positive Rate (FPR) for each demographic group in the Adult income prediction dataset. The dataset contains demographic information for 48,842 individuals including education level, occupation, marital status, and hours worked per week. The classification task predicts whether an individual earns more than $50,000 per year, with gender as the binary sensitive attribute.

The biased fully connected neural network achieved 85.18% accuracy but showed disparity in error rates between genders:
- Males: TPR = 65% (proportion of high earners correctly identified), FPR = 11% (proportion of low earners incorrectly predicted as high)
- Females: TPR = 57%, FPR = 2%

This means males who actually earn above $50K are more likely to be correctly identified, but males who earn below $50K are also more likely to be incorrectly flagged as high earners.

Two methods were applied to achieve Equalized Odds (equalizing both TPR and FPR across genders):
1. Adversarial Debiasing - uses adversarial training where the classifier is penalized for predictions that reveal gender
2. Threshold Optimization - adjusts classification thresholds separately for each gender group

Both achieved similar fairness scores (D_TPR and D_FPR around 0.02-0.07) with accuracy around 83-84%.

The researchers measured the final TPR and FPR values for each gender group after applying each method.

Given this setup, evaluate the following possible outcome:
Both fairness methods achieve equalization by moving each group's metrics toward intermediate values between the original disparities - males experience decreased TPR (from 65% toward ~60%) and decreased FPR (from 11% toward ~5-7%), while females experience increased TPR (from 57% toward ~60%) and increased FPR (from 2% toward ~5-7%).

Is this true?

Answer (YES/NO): NO